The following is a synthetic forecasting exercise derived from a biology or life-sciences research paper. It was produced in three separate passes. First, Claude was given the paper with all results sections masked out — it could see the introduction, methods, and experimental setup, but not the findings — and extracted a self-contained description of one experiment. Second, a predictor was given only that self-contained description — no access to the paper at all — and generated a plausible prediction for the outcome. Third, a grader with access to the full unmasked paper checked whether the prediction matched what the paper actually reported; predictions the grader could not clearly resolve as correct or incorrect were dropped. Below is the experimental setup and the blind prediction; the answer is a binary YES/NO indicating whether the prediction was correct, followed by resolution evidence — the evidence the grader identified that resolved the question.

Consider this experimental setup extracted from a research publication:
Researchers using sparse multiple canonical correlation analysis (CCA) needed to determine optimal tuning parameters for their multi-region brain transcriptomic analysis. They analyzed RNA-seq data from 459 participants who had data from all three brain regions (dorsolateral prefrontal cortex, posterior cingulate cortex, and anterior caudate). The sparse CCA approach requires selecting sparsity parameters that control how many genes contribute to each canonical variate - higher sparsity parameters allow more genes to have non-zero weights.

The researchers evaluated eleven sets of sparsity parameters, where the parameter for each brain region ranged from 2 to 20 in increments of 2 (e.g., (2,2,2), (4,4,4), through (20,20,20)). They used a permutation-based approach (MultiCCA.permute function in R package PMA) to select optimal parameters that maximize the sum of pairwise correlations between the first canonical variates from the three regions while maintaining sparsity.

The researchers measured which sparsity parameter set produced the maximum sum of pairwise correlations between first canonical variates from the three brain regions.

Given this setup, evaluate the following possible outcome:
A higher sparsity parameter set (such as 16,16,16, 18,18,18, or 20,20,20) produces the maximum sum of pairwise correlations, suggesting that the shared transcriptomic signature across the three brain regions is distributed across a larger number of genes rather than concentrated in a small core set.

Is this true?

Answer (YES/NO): NO